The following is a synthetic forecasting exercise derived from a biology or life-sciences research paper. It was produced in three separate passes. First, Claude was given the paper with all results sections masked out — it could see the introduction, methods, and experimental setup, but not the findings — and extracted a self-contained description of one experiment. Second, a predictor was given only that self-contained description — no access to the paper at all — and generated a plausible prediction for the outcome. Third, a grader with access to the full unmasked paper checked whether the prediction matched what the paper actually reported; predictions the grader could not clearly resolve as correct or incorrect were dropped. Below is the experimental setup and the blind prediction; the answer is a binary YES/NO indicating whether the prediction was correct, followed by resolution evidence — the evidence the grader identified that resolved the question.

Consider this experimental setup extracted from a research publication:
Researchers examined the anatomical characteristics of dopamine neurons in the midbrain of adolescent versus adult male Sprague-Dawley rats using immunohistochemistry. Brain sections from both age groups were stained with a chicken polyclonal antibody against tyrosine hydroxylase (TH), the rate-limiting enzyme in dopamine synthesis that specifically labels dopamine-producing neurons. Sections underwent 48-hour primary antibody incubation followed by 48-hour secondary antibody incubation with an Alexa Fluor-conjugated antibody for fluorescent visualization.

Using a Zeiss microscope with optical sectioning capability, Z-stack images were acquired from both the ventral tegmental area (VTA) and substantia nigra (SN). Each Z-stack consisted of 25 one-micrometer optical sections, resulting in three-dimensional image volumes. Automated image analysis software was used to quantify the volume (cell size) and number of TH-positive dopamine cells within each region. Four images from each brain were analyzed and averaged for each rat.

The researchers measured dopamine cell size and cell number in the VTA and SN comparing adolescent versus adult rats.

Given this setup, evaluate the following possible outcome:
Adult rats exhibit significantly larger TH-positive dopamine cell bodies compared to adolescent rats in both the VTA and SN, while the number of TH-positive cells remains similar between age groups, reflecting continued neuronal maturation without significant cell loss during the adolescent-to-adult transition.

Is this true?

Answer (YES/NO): NO